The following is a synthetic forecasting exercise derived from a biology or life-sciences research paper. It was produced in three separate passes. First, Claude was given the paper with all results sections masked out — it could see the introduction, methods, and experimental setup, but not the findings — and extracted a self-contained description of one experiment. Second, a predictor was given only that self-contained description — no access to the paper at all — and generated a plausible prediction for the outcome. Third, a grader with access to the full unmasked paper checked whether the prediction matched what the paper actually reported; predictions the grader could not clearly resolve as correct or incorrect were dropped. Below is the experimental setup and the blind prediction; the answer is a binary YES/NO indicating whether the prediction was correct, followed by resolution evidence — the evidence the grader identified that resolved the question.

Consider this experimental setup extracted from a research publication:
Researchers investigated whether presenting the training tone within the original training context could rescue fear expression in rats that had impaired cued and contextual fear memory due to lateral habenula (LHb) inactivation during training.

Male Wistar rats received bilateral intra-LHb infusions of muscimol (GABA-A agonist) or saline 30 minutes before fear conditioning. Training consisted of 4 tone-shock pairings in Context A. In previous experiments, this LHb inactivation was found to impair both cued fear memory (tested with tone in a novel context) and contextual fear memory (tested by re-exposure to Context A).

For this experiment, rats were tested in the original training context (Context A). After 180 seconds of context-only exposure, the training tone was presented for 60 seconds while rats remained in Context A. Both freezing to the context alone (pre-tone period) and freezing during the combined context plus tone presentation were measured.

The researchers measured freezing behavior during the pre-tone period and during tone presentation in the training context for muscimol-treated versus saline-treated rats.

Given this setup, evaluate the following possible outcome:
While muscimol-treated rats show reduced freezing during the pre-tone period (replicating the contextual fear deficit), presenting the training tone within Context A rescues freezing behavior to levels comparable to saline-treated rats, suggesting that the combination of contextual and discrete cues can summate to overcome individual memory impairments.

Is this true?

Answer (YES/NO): YES